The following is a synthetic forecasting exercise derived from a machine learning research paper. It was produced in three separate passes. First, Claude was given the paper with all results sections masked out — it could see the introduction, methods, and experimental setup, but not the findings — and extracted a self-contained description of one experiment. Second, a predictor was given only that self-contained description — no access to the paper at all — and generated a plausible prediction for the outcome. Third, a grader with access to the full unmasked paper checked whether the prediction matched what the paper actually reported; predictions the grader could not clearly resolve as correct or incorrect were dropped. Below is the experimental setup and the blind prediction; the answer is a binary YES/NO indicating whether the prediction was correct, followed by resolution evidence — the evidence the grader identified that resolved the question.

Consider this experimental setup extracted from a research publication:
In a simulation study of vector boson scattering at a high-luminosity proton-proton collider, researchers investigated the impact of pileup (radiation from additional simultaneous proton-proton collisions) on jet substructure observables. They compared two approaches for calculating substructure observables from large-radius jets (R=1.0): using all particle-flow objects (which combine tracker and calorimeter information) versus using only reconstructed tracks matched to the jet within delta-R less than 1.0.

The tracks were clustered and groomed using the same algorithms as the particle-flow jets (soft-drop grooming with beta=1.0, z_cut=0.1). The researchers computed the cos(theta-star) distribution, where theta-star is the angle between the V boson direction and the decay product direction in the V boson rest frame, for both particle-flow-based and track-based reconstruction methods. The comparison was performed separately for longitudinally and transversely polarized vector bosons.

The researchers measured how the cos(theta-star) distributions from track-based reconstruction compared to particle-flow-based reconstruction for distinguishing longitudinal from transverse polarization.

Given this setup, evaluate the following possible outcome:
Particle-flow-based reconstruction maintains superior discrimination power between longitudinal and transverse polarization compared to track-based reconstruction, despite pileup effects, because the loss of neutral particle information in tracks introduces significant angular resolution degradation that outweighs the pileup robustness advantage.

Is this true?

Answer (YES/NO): NO